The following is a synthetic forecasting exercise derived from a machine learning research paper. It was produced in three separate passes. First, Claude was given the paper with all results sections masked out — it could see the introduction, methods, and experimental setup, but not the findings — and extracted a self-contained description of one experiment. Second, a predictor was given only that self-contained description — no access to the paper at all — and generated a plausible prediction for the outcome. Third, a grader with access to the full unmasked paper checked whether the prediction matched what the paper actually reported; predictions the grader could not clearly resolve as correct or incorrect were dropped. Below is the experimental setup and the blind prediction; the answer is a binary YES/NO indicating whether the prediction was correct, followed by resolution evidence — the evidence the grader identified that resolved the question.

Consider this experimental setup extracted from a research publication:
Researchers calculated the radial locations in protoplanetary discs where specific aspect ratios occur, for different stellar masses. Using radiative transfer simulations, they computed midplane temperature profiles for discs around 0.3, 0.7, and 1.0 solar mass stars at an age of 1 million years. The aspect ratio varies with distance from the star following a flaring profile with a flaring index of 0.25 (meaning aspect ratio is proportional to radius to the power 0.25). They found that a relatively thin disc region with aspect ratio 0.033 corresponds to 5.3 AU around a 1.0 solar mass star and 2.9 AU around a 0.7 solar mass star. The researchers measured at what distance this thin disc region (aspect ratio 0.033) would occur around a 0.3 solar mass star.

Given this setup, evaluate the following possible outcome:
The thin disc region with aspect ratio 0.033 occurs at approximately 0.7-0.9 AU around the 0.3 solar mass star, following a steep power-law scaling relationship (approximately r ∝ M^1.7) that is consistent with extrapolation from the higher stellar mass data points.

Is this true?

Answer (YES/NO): NO